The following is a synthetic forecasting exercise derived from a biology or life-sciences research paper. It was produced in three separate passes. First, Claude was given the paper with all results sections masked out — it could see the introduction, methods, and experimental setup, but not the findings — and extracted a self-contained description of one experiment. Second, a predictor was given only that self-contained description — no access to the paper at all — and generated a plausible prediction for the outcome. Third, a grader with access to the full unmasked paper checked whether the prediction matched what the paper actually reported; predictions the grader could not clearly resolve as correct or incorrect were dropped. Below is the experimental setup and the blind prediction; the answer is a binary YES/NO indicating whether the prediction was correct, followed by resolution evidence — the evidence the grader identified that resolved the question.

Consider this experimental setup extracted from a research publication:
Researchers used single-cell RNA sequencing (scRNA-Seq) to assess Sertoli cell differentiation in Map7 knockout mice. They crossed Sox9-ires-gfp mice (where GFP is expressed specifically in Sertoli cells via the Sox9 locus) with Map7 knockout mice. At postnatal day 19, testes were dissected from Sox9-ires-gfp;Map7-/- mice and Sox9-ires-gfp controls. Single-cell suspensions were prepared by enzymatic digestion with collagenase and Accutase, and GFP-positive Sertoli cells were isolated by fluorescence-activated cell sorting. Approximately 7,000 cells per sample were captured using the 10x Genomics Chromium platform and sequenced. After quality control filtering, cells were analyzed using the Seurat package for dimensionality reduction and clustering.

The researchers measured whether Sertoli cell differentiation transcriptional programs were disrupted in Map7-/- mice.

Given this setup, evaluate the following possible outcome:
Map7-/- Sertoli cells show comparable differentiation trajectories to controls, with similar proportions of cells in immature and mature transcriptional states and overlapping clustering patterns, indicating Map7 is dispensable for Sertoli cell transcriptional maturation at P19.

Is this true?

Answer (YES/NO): NO